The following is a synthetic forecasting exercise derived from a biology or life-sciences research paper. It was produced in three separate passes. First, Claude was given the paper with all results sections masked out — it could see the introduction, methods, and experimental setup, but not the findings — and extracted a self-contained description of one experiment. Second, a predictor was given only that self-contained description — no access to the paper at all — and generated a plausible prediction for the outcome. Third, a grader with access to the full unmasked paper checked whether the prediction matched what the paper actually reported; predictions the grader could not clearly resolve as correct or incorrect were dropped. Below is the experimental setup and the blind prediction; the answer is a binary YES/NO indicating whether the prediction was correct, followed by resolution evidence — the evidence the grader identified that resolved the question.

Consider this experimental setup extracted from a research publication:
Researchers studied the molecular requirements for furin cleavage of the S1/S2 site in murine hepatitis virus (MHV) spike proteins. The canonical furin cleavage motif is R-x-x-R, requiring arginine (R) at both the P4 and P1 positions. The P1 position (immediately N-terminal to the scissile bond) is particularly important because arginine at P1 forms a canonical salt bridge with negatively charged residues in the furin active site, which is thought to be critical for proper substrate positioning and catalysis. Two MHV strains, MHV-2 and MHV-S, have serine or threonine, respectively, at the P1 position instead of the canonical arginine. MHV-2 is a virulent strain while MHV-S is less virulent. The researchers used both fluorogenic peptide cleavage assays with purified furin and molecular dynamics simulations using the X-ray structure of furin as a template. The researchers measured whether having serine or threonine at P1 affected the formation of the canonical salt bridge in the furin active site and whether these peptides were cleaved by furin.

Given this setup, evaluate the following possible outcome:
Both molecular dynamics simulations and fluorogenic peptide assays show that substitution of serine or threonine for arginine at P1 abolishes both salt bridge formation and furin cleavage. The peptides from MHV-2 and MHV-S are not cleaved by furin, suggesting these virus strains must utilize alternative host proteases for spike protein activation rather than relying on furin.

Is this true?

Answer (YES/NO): YES